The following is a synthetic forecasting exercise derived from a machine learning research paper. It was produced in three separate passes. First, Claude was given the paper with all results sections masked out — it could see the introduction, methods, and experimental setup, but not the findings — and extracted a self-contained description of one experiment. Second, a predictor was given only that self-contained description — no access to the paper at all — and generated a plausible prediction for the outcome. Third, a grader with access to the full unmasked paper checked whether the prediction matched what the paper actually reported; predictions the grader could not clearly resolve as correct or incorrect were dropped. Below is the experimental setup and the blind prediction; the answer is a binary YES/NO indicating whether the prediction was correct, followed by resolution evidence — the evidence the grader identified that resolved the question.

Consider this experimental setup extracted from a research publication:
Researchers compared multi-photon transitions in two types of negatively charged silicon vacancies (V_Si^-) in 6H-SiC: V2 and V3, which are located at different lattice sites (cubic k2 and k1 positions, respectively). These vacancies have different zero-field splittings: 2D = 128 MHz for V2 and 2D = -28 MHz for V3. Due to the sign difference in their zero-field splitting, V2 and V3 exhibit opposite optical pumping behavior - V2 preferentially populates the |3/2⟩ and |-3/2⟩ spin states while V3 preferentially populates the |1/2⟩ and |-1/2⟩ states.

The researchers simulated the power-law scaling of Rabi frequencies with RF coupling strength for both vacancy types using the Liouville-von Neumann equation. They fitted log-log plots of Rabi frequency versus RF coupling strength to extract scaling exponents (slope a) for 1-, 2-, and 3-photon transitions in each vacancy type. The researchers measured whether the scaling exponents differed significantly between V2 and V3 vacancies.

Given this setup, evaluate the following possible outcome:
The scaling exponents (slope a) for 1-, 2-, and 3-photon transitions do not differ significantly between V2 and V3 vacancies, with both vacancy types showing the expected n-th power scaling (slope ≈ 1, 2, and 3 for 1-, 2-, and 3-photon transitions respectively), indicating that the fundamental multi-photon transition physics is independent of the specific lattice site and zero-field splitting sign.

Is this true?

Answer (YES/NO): NO